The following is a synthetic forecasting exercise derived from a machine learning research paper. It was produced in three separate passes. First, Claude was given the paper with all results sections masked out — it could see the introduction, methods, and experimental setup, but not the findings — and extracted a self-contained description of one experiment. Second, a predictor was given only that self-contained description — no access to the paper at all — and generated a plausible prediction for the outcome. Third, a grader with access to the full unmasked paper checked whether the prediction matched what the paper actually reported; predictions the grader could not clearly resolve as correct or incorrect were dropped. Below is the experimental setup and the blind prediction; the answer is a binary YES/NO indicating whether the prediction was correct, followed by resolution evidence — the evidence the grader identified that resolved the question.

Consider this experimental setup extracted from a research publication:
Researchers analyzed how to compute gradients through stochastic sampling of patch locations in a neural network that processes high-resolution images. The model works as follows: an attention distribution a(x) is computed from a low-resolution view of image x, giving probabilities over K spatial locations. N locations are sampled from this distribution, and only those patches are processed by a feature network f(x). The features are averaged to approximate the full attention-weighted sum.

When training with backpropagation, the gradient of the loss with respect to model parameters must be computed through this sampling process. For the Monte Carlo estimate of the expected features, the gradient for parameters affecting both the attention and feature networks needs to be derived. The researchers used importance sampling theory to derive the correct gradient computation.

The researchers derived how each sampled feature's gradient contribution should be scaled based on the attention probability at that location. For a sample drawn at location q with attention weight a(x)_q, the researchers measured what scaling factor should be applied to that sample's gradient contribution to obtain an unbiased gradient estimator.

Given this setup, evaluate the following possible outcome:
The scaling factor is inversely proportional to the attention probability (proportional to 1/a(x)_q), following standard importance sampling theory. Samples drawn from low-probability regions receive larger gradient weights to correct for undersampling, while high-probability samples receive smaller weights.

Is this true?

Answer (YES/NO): YES